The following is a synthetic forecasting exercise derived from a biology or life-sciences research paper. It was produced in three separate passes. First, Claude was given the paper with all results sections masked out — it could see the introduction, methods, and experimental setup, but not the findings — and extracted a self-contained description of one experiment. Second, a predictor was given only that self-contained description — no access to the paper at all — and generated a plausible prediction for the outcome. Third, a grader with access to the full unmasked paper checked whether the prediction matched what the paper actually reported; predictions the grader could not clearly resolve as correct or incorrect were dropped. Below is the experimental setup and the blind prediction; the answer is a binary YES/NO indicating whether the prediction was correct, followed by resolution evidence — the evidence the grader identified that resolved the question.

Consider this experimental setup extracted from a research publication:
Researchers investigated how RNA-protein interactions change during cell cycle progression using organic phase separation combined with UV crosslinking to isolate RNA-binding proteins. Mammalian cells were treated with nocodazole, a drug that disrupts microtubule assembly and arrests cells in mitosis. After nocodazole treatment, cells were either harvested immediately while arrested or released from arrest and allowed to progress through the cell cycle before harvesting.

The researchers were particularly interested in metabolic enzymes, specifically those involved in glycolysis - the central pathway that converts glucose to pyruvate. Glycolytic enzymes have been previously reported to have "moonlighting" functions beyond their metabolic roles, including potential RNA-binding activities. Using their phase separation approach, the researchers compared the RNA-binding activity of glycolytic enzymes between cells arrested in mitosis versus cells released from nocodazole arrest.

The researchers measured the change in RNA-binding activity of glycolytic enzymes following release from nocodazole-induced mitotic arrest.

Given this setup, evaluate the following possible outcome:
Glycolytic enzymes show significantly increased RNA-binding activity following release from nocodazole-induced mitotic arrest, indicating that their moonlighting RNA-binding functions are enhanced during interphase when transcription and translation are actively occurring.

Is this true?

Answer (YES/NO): YES